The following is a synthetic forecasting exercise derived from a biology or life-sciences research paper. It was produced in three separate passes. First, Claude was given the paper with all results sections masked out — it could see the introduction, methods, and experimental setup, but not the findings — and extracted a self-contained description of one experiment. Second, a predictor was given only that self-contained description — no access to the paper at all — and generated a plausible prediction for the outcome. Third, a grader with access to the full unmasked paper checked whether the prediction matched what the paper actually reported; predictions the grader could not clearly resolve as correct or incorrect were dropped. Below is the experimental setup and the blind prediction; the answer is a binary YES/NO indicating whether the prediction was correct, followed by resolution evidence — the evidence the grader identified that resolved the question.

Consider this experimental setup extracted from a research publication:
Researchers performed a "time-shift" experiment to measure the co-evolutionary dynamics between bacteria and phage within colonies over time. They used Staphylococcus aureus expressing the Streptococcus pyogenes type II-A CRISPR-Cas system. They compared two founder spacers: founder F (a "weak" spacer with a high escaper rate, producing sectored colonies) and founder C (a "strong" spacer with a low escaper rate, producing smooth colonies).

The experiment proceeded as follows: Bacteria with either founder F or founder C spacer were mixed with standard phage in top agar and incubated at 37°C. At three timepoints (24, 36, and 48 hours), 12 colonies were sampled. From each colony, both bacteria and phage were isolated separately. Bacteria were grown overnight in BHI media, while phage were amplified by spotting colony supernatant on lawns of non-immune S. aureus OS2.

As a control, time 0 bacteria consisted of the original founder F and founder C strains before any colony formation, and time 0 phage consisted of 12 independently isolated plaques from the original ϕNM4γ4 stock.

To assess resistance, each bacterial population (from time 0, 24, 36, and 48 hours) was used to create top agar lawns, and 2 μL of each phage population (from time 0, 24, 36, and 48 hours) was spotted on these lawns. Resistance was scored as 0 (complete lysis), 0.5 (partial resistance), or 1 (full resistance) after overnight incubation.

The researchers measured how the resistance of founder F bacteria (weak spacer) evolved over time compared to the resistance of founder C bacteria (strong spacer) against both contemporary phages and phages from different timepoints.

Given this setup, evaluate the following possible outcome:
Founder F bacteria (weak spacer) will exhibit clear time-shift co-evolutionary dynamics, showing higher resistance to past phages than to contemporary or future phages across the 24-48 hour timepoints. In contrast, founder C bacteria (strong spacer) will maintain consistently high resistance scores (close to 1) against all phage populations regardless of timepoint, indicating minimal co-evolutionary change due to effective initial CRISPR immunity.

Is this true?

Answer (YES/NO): NO